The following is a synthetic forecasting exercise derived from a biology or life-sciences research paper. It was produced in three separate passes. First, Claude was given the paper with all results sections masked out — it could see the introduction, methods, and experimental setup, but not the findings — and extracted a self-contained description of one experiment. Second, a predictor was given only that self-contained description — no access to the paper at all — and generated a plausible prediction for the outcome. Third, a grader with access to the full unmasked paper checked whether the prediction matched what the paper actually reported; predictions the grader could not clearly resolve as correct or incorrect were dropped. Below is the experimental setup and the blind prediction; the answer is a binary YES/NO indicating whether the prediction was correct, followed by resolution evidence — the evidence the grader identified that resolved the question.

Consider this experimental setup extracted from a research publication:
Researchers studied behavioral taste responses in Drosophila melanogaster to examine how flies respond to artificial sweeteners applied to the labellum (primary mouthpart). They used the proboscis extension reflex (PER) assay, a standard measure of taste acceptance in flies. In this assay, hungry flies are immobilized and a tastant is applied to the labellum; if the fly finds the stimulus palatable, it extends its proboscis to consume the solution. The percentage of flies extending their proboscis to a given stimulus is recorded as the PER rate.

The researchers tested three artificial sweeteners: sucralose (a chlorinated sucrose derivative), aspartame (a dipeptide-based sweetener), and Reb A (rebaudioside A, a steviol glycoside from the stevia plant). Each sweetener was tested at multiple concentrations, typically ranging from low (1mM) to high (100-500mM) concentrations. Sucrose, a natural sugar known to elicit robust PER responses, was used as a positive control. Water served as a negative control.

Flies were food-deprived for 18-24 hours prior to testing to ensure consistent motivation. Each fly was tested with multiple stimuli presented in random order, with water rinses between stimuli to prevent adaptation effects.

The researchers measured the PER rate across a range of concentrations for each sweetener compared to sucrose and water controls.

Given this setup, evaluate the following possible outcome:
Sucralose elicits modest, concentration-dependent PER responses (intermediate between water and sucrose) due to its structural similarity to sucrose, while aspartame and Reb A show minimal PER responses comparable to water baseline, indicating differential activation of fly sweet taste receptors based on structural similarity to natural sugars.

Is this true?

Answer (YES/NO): NO